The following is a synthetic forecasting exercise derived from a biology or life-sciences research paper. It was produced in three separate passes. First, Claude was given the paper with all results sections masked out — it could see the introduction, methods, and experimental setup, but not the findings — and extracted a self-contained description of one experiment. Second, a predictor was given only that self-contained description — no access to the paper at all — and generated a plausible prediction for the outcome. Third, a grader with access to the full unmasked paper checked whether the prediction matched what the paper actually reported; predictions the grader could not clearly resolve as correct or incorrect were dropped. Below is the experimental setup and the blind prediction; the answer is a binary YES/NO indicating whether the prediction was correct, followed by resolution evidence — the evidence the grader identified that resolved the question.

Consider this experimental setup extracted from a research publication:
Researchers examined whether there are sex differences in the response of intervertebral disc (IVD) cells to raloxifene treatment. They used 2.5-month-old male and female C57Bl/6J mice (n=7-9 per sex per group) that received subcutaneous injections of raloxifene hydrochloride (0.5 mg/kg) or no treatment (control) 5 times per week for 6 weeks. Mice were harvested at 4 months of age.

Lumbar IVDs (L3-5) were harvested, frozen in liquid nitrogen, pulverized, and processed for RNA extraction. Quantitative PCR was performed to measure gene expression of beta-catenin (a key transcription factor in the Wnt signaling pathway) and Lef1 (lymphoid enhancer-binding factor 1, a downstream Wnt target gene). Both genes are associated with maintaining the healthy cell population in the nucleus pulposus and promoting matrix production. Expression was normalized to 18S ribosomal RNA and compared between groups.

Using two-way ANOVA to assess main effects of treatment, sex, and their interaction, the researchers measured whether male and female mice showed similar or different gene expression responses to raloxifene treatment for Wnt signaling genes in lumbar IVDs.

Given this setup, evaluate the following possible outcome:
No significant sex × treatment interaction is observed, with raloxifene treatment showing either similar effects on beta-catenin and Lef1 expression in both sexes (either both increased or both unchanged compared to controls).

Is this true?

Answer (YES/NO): YES